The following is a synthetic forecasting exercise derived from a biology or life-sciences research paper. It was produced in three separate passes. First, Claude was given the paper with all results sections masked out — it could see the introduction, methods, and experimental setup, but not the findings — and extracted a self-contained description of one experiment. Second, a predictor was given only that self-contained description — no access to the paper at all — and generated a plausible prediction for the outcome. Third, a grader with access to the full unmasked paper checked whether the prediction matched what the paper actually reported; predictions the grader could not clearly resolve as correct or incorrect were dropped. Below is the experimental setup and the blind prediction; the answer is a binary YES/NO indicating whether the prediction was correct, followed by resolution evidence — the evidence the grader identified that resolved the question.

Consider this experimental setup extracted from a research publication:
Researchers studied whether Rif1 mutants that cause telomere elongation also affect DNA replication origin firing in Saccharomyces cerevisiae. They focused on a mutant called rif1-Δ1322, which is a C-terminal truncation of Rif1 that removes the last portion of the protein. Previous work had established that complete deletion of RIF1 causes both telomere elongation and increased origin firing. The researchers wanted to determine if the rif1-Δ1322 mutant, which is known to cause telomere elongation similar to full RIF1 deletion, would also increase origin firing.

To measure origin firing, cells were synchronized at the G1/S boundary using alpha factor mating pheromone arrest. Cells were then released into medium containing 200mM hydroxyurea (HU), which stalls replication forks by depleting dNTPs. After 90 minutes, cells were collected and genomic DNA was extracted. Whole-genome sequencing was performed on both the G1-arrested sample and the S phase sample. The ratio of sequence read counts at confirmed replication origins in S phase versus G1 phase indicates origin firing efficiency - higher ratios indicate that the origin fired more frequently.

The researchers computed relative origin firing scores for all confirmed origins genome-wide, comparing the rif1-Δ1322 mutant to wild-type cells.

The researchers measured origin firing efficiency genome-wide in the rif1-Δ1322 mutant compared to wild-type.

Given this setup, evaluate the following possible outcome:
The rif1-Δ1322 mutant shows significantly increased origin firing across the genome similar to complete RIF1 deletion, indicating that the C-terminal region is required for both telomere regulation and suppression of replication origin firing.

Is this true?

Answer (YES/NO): NO